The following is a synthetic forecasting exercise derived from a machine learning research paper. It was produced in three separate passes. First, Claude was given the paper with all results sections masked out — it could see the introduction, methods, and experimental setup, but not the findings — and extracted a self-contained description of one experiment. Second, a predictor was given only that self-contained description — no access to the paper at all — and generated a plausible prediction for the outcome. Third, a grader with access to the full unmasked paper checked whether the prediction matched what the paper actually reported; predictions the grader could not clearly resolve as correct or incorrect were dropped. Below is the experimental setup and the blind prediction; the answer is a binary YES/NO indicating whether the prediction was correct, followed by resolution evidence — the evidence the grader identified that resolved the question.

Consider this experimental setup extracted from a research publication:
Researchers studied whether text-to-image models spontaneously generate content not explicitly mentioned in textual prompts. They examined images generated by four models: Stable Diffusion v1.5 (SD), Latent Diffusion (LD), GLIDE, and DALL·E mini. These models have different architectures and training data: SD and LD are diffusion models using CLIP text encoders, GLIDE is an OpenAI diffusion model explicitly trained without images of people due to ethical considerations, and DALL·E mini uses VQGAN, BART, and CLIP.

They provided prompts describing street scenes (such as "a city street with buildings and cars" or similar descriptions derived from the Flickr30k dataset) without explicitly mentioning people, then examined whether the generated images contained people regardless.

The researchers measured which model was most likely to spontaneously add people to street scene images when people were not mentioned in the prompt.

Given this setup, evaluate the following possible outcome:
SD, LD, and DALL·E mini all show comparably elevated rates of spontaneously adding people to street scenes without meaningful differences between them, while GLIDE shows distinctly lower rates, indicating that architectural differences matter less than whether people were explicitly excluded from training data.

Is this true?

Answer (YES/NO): NO